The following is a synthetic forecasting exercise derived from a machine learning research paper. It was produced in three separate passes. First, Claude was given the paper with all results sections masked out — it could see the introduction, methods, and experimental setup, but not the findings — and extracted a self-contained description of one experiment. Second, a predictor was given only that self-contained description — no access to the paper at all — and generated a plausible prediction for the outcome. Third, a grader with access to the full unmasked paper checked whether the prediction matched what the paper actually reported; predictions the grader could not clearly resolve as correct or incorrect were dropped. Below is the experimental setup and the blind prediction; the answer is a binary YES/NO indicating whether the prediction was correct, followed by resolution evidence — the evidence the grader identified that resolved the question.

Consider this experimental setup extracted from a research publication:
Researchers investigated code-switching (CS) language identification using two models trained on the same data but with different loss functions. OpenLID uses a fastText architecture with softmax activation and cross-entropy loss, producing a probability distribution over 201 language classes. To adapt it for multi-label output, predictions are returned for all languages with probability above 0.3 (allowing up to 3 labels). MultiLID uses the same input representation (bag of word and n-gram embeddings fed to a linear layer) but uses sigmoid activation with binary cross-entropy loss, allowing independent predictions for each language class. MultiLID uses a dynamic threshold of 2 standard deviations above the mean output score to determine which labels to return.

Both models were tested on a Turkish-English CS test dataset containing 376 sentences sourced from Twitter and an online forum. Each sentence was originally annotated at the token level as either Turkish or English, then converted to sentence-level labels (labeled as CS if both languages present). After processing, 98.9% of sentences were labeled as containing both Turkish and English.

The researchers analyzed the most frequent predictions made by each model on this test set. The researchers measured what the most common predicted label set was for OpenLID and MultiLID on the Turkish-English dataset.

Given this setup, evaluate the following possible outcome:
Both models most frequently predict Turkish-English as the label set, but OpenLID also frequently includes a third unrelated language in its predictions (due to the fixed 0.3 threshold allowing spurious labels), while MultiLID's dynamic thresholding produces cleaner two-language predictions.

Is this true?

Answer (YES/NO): NO